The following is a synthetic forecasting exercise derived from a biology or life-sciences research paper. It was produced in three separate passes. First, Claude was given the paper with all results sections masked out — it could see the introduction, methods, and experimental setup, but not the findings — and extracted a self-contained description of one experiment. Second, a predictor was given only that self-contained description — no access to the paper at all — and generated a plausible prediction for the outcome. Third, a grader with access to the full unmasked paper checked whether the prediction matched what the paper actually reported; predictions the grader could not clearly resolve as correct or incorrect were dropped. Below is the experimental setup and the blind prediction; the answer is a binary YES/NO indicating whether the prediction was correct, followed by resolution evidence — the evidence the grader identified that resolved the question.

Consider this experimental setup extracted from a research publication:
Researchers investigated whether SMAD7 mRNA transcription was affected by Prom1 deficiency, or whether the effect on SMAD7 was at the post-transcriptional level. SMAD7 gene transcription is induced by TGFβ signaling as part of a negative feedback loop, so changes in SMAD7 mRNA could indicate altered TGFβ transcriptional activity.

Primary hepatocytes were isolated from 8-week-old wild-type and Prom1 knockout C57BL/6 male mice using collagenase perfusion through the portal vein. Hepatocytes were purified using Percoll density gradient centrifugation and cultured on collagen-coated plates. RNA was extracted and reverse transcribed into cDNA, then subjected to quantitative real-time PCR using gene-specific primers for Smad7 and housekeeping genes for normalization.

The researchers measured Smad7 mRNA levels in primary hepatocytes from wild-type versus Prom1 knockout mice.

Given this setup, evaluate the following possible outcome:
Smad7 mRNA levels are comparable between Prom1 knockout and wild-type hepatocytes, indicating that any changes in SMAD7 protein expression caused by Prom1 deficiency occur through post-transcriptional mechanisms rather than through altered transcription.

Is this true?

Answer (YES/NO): YES